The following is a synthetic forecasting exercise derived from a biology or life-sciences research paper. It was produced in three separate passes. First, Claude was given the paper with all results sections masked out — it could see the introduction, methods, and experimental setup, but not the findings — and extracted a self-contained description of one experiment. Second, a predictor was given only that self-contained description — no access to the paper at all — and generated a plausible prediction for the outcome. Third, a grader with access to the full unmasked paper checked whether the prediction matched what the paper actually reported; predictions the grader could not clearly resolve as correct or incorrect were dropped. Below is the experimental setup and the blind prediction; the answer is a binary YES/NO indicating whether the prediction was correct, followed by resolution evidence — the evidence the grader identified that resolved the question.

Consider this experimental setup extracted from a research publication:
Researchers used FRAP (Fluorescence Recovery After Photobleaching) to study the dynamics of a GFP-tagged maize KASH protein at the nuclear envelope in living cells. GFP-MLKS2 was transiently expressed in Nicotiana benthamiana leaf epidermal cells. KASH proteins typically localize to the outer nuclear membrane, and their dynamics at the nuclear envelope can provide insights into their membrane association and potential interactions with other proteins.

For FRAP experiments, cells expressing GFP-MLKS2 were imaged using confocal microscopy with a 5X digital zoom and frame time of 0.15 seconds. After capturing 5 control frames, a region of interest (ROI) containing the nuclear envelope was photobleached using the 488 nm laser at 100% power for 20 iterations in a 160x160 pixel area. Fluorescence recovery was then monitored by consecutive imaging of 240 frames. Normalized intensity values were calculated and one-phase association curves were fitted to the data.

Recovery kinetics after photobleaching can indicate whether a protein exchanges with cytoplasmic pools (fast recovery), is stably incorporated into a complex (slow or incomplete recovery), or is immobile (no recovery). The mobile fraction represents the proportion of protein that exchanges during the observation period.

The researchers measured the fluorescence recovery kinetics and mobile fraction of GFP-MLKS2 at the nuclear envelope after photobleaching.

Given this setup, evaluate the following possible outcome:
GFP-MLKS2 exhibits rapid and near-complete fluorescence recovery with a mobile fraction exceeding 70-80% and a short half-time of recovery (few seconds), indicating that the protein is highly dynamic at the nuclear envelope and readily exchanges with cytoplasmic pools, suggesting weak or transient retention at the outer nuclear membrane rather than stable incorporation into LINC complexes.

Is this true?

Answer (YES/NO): NO